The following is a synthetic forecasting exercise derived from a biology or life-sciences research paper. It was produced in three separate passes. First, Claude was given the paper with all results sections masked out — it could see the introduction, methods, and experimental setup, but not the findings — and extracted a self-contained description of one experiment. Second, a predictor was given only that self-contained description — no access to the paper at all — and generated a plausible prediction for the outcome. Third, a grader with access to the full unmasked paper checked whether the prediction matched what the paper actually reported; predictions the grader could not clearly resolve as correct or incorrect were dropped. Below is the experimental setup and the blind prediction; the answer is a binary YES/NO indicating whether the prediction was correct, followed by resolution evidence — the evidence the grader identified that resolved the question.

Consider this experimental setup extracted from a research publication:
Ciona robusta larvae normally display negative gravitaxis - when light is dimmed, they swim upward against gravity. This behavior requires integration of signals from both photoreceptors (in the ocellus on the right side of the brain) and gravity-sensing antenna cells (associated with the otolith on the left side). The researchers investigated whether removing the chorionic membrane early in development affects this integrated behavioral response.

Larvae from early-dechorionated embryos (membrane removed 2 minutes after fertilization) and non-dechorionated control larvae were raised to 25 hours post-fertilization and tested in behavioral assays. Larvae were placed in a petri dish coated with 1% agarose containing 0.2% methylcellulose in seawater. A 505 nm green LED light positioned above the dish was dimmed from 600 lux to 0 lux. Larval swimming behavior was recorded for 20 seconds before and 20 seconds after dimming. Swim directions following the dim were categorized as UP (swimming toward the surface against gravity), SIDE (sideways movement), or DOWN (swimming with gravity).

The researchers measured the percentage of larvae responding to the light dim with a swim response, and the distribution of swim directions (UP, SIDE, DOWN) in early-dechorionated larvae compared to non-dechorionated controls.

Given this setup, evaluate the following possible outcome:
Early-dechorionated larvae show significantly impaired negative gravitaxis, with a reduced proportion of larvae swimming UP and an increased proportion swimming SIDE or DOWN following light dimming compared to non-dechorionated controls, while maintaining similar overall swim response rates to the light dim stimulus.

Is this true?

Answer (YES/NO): YES